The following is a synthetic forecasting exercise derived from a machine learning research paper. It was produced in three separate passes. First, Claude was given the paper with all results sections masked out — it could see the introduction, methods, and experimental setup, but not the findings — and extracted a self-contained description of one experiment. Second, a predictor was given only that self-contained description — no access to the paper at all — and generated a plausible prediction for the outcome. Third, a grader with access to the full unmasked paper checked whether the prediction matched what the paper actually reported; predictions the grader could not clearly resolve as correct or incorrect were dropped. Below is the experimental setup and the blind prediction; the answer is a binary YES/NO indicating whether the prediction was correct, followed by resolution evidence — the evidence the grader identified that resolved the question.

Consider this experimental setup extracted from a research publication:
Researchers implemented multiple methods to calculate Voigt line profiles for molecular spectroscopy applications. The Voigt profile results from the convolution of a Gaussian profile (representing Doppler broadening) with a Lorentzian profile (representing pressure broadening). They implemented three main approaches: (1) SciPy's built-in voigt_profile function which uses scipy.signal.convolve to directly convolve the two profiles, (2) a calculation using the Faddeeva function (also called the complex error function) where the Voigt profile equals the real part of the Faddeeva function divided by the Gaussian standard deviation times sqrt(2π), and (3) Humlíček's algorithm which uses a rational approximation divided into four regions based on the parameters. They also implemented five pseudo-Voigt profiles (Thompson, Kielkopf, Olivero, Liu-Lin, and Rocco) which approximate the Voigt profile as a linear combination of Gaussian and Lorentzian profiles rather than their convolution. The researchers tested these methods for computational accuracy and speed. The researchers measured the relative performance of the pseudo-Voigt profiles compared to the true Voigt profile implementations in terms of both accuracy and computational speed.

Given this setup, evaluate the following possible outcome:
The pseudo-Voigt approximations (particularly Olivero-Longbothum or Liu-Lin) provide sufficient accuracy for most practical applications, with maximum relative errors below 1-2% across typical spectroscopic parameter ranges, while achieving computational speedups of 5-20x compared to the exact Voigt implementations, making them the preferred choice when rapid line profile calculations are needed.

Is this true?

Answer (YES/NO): NO